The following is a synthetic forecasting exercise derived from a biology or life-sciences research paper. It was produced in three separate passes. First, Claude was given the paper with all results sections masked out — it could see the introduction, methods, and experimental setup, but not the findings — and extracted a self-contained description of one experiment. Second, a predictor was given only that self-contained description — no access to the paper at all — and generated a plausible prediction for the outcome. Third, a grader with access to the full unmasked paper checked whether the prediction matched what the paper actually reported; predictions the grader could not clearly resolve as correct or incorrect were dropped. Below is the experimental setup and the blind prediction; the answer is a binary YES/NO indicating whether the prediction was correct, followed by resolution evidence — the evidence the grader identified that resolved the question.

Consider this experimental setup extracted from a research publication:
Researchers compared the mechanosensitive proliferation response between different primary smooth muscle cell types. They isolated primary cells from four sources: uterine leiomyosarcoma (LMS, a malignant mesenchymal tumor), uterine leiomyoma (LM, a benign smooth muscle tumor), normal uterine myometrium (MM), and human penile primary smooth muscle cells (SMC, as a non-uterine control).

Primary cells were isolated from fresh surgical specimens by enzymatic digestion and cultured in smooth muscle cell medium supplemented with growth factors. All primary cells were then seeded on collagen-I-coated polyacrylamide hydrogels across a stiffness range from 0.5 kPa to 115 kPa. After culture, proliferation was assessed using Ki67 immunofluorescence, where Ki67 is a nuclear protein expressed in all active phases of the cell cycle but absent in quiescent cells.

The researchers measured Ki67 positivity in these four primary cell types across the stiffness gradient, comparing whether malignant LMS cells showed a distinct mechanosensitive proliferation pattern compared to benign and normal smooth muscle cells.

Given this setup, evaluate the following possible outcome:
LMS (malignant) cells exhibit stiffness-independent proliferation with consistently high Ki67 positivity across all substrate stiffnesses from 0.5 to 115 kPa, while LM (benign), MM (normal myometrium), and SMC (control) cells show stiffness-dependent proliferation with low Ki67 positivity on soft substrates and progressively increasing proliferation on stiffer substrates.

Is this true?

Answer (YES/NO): NO